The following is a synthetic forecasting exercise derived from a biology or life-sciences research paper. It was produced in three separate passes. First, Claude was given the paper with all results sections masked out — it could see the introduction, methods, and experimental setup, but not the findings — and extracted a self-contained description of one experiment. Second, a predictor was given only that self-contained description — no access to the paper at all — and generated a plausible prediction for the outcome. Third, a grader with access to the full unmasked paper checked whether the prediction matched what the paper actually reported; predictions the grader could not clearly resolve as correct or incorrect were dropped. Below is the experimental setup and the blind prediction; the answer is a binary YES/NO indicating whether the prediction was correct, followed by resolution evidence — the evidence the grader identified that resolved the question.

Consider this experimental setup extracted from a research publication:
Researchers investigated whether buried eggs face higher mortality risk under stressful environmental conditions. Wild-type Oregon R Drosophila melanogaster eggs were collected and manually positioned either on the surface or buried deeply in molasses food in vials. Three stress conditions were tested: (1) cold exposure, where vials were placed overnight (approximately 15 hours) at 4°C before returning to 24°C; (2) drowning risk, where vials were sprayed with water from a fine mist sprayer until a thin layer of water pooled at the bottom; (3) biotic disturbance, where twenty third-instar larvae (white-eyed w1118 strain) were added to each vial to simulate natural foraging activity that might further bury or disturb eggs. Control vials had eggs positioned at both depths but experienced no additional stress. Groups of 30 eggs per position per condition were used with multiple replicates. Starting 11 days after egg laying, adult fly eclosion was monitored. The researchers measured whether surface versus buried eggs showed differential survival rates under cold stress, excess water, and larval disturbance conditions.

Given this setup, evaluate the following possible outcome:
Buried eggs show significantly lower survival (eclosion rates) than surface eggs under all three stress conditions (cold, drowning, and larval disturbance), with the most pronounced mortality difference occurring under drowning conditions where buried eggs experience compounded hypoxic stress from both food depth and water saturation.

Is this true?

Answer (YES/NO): NO